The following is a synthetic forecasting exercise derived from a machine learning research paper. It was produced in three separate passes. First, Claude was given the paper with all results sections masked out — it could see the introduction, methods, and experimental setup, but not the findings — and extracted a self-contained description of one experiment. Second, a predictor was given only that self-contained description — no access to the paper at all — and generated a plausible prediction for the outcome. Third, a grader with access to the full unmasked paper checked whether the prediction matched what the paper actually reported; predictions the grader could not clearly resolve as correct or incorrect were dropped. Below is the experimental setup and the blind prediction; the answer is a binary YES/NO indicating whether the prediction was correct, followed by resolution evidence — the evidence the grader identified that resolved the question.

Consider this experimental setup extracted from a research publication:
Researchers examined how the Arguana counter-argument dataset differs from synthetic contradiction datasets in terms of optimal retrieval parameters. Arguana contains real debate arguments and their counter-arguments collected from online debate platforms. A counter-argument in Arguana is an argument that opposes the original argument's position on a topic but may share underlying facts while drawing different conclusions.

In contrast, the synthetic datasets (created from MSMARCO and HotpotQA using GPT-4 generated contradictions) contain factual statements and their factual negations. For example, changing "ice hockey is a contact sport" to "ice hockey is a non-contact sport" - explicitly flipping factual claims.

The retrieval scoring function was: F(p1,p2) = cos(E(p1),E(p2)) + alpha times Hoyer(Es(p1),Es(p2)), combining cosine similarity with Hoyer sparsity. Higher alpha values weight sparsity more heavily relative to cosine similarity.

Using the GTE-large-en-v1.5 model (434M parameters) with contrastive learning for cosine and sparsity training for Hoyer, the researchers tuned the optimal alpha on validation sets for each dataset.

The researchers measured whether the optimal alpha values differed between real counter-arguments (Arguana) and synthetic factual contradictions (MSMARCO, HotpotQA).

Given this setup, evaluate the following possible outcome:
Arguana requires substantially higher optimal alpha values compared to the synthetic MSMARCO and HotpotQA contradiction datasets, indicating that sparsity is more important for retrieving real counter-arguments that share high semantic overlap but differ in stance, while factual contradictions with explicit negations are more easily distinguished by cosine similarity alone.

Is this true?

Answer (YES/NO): NO